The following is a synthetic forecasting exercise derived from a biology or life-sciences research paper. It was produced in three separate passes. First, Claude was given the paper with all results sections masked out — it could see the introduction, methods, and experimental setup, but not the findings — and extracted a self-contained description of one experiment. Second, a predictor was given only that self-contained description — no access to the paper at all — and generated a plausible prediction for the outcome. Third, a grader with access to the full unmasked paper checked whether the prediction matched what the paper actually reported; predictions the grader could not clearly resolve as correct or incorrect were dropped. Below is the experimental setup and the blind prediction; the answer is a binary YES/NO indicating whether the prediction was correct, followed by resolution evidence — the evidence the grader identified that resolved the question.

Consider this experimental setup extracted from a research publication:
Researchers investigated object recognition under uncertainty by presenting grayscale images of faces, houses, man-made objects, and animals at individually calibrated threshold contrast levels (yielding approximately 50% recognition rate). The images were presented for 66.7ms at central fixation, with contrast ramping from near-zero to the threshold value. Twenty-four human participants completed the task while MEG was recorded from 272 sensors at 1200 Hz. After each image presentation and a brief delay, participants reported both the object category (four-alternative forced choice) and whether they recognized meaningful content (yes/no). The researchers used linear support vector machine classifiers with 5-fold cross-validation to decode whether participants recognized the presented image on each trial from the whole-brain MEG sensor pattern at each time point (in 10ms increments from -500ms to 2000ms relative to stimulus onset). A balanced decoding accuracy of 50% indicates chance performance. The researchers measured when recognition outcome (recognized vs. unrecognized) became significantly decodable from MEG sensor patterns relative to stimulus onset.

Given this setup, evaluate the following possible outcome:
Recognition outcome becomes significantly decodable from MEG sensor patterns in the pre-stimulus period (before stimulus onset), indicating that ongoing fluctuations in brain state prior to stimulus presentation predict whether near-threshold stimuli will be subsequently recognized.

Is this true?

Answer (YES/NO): NO